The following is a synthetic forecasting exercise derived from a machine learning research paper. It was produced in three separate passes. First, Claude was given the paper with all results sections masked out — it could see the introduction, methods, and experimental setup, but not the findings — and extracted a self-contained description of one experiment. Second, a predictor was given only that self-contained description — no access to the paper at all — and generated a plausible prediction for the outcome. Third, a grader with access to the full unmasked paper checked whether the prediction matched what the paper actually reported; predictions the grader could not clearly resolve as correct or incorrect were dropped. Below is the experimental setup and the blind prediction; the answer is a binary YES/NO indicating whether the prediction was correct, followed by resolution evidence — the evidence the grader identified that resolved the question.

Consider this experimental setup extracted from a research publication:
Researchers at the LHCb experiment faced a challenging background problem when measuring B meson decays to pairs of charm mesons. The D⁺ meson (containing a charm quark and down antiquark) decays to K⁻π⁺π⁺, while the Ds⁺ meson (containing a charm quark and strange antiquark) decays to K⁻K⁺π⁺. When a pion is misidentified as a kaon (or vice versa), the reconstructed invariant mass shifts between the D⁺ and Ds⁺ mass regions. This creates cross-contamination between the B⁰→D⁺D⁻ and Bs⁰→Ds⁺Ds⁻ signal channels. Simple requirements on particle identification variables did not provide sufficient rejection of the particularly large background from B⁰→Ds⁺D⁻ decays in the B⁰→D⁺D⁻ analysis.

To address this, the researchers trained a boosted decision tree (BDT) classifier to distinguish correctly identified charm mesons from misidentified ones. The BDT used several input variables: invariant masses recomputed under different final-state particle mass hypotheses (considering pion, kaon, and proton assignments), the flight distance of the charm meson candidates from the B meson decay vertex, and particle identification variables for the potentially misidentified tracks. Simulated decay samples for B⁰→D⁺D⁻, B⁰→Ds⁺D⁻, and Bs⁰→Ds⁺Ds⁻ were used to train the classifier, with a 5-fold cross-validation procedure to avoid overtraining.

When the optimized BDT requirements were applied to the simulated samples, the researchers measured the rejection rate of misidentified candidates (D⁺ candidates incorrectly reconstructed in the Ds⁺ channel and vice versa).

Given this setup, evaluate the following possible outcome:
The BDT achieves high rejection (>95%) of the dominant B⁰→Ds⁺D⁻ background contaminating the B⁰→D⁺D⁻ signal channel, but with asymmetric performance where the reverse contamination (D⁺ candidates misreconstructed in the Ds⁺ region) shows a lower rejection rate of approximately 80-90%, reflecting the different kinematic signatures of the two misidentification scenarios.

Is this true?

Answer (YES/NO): NO